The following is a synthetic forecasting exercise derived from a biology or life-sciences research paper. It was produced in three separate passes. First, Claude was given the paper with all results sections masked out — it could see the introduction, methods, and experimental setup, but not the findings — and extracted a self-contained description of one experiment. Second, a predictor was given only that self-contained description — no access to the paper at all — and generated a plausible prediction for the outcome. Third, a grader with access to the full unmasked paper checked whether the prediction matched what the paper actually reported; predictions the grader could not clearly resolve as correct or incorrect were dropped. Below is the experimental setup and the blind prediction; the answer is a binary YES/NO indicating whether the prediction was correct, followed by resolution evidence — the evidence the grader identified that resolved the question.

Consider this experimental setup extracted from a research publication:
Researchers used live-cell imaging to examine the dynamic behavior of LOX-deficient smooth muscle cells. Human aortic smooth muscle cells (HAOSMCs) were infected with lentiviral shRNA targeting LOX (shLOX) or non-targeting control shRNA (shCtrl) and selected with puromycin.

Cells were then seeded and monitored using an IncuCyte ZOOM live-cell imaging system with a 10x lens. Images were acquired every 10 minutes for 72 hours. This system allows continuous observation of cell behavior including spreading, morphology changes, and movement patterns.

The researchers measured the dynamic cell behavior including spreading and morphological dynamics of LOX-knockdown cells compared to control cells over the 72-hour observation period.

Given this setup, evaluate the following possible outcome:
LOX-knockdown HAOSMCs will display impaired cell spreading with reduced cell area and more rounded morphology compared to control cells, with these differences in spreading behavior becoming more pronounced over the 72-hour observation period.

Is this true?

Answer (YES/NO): NO